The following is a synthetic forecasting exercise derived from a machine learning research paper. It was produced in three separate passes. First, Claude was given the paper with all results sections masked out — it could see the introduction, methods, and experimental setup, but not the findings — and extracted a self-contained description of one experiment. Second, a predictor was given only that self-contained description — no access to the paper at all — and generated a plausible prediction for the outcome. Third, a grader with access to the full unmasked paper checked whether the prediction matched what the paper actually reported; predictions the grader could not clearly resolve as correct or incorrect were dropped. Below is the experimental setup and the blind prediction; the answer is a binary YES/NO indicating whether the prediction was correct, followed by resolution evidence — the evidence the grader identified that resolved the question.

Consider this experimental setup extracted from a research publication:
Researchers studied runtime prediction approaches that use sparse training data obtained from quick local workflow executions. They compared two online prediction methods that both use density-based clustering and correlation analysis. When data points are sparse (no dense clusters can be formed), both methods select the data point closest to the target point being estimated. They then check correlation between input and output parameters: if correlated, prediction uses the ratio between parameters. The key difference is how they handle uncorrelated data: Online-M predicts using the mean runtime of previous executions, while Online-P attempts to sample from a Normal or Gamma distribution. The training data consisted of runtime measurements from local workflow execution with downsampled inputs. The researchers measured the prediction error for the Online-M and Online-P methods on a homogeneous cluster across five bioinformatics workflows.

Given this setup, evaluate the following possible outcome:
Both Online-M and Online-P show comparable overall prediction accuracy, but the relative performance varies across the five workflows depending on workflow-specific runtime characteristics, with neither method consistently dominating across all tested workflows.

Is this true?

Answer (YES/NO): NO